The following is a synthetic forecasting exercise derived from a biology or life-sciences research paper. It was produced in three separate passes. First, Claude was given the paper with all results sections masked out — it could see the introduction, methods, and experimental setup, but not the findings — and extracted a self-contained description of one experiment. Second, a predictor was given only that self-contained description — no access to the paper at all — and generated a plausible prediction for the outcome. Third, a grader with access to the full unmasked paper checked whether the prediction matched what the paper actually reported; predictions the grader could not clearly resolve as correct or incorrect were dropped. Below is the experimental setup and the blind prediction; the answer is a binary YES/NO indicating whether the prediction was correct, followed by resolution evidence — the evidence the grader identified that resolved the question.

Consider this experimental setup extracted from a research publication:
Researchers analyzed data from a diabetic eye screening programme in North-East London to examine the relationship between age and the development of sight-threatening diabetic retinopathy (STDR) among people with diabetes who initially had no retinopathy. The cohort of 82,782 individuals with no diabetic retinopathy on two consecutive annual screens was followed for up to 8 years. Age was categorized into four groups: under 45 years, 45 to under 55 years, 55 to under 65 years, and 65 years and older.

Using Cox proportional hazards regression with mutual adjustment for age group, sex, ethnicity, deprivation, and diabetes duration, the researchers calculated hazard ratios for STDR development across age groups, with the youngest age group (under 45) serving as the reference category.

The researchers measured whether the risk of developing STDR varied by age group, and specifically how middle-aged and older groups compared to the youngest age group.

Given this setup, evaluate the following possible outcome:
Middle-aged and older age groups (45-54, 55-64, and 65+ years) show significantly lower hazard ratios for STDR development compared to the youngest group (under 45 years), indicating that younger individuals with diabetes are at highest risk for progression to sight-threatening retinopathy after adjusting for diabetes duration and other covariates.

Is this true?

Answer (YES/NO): YES